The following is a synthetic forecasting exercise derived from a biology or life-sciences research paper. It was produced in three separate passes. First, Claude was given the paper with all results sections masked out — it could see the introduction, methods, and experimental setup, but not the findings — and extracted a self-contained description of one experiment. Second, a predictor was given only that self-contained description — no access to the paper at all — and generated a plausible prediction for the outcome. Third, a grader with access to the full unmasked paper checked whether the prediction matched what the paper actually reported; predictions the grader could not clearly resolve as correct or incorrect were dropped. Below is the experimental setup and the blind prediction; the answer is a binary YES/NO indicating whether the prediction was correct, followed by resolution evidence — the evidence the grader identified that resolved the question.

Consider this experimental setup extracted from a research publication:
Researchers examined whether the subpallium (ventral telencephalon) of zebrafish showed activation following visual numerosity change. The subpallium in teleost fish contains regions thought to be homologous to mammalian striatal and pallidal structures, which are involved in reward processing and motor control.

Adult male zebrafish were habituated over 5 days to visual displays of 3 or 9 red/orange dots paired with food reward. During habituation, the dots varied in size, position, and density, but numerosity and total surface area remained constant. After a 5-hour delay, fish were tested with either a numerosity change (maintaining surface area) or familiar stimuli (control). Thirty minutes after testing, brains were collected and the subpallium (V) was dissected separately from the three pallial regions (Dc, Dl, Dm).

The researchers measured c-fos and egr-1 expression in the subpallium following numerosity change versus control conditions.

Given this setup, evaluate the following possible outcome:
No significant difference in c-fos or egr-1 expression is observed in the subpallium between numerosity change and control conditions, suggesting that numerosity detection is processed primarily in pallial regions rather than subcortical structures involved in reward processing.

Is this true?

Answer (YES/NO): YES